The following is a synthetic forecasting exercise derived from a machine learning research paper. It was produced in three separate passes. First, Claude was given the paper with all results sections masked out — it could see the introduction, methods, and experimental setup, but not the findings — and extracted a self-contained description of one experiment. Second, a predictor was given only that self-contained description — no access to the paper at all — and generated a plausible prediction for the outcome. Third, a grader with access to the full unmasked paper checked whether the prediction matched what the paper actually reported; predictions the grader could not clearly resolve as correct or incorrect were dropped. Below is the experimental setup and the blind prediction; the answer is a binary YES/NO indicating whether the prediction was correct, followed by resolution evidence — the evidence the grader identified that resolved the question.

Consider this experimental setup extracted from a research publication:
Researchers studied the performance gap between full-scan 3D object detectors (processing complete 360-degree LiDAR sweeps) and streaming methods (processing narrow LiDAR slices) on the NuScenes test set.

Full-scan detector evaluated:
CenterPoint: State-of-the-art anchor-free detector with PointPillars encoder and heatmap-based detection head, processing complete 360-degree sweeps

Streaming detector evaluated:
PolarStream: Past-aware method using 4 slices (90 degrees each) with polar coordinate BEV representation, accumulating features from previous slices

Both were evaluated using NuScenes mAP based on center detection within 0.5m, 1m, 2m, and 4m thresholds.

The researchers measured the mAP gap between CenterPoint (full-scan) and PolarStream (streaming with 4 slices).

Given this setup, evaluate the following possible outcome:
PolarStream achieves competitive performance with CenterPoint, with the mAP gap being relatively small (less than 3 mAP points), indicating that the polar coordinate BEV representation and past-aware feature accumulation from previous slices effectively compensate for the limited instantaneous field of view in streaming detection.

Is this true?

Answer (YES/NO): NO